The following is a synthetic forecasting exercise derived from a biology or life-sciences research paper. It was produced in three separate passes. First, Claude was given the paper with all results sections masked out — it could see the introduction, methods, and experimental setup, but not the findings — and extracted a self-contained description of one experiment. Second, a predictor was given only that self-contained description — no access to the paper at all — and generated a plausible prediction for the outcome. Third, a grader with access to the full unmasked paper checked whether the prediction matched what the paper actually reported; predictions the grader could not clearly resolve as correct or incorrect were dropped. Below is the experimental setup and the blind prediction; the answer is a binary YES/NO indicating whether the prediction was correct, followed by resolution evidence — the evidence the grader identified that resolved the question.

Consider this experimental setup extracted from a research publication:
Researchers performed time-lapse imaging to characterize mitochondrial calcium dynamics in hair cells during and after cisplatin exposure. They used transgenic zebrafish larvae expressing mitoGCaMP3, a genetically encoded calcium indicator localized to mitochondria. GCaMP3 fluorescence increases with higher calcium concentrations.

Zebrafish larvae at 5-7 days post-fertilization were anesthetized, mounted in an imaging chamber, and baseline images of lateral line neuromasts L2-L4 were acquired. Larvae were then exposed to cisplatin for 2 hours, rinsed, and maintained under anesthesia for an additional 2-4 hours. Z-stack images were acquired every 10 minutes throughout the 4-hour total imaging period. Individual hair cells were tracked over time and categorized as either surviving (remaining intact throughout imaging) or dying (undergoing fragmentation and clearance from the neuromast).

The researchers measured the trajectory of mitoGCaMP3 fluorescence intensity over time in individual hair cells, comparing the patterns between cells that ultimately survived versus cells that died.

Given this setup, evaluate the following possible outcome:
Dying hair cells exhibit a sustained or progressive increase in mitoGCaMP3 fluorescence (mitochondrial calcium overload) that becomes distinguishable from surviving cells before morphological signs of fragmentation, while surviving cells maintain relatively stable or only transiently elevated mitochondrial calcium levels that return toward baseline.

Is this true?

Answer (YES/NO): YES